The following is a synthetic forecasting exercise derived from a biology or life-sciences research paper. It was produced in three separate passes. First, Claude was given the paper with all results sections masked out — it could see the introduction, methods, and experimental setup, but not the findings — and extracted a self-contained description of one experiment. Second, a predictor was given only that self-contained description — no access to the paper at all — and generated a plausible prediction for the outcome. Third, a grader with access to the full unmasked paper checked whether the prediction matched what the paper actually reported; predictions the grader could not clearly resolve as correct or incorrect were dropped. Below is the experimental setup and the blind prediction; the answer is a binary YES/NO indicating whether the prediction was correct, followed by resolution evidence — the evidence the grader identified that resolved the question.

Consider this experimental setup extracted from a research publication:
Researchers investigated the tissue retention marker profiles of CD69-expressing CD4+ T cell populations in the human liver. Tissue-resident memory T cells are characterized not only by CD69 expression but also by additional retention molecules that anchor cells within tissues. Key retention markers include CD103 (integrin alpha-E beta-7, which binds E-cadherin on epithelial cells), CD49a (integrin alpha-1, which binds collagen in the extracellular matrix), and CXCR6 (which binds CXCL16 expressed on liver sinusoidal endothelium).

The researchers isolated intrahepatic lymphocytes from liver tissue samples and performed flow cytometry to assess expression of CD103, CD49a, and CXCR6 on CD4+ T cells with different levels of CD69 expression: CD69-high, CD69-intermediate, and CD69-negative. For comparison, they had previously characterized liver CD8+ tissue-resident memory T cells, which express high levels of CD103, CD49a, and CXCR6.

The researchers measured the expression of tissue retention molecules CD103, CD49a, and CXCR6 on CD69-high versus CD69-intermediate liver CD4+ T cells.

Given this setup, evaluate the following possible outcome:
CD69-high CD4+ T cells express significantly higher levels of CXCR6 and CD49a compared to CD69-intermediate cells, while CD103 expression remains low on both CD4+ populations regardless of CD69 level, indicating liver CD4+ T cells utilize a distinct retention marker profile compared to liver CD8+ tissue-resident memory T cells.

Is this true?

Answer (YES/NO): YES